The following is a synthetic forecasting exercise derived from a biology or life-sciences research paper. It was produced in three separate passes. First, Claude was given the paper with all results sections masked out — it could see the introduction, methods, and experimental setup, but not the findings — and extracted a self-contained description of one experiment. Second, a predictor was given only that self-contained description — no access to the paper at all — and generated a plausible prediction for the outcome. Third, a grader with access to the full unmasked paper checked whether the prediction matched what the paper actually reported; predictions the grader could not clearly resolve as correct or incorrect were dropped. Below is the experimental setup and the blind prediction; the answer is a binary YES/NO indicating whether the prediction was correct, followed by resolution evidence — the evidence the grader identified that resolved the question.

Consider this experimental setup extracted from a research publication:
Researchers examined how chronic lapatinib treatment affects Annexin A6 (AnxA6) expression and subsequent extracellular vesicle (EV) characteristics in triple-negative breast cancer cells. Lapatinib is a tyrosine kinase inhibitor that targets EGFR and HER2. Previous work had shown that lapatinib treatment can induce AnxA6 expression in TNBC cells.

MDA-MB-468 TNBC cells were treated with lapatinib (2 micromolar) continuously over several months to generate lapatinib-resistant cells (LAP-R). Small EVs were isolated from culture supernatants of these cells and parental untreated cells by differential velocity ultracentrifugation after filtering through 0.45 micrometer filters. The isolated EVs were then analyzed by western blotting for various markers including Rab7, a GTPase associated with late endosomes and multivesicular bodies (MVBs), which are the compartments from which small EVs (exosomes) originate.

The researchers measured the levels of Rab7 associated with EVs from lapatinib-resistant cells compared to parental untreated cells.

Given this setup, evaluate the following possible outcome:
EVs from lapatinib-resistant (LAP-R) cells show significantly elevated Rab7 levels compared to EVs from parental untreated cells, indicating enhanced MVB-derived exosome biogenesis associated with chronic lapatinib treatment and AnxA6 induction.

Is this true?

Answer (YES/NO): YES